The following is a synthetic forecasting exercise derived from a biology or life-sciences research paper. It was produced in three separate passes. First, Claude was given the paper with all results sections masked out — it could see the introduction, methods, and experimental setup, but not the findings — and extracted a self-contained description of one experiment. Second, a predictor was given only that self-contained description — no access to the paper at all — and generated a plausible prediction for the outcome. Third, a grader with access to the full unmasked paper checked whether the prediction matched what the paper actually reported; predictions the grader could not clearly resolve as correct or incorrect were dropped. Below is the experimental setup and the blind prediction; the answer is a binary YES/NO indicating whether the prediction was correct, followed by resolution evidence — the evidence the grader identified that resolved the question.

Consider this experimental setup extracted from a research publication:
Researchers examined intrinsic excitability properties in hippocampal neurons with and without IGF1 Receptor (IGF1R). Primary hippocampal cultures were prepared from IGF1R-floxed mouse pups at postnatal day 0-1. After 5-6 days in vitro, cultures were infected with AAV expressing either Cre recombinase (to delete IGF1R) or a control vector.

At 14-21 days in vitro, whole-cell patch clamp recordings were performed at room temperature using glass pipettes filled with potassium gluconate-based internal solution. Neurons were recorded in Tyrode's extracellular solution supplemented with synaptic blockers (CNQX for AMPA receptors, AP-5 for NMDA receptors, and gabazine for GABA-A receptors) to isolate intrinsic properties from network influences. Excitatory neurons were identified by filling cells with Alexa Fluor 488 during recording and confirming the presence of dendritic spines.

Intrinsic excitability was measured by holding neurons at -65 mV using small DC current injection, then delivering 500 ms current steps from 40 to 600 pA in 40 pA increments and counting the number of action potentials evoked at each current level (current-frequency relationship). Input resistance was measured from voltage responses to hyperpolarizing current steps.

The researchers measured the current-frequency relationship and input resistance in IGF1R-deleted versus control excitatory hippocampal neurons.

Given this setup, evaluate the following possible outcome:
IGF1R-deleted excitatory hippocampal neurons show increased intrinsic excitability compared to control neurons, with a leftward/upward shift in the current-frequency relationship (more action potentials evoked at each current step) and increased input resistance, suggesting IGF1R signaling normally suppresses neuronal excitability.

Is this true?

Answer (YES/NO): NO